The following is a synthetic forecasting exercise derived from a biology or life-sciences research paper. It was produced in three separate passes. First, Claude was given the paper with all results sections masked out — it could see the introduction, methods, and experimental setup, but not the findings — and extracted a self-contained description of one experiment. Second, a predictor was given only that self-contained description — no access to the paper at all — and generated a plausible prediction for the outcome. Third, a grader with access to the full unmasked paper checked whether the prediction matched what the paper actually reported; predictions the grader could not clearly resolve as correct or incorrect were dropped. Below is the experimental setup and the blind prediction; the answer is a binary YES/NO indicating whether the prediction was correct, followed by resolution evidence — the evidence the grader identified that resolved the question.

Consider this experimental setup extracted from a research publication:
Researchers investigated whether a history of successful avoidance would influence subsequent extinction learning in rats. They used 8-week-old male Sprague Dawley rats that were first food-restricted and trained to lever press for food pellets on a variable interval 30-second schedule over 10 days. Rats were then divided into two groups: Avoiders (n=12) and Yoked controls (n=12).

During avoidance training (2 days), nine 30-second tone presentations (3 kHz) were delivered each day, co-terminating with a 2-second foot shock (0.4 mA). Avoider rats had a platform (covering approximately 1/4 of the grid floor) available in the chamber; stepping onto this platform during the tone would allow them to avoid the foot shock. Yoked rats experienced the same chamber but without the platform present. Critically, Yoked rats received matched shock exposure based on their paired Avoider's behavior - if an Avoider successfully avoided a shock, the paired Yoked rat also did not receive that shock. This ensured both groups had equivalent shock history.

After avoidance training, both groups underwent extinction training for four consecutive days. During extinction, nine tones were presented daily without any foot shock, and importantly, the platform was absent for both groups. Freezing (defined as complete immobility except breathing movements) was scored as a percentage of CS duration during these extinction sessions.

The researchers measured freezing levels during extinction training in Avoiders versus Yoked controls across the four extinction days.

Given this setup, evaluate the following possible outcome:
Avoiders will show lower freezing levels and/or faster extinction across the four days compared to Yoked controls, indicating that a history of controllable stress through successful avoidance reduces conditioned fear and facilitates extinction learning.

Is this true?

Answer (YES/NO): NO